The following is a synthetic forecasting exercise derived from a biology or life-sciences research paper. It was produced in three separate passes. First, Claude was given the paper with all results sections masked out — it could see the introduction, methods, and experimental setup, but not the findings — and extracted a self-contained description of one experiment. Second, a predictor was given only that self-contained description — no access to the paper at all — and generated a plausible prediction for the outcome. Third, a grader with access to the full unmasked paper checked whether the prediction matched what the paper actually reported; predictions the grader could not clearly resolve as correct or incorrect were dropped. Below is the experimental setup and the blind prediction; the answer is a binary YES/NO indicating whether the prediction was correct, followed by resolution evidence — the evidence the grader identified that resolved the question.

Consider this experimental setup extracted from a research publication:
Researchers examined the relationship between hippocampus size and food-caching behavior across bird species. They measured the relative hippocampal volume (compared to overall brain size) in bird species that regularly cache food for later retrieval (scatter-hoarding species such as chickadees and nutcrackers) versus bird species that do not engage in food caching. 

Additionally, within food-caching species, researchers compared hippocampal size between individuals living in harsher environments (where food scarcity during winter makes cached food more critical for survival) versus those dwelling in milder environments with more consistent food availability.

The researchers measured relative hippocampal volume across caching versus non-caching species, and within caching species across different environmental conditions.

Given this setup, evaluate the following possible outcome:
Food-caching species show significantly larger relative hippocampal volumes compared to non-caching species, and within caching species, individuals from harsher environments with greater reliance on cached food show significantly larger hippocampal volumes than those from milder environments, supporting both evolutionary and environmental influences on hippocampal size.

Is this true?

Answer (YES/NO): YES